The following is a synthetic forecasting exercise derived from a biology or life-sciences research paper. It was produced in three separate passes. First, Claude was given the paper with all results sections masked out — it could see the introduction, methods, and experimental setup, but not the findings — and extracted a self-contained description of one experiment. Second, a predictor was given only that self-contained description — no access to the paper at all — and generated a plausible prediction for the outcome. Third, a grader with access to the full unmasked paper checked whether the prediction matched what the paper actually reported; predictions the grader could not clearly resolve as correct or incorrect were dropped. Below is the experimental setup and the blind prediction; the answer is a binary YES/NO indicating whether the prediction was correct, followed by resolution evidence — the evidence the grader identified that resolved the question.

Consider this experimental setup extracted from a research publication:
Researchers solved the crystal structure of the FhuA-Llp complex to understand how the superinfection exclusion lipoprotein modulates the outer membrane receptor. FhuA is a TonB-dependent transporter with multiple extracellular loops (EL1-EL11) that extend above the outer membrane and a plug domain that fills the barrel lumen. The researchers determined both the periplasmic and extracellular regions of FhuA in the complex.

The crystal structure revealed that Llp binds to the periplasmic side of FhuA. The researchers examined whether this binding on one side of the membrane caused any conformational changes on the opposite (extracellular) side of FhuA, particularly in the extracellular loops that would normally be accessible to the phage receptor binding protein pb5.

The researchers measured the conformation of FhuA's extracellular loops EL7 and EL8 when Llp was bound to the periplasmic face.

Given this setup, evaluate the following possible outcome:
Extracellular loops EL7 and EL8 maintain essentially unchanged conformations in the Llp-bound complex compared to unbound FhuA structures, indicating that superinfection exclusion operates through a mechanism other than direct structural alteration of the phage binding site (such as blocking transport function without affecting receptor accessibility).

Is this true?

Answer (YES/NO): NO